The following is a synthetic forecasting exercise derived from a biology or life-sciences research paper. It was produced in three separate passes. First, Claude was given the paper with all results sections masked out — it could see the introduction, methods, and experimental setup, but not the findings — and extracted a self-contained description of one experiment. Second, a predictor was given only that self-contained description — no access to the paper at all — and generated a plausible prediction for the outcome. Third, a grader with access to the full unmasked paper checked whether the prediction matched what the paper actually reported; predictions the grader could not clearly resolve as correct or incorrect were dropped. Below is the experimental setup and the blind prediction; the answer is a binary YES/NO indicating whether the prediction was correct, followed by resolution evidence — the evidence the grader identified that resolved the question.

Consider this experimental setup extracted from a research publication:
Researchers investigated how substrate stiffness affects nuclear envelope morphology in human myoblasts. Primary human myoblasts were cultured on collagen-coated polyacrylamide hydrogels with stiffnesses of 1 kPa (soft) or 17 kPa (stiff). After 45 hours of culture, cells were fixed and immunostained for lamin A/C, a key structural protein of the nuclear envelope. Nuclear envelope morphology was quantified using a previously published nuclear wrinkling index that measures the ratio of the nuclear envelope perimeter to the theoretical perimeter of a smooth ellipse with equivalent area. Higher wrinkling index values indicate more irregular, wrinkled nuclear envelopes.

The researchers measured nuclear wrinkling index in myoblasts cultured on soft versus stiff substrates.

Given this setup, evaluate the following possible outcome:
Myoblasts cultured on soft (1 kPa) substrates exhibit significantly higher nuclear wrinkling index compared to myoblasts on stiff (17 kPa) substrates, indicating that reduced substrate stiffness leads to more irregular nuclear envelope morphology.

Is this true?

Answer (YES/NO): YES